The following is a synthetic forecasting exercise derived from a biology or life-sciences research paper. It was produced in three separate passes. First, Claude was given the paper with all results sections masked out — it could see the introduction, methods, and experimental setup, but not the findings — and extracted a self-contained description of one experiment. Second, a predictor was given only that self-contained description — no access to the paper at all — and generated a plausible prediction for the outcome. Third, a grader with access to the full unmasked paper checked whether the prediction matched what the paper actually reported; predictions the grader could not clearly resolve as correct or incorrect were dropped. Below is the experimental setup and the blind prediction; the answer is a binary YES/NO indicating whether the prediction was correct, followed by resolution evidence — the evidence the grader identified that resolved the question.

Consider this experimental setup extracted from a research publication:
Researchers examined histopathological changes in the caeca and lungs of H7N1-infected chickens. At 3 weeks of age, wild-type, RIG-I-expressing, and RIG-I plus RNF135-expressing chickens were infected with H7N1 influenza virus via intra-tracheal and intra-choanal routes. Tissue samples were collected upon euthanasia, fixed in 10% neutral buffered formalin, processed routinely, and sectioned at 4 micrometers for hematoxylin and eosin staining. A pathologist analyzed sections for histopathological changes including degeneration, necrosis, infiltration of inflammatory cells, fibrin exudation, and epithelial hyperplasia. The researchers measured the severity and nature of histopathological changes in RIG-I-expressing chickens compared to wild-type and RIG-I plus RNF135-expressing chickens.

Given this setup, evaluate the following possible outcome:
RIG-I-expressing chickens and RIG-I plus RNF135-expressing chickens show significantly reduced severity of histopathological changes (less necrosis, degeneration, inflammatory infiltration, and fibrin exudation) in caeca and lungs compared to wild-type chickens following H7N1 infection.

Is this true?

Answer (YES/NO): NO